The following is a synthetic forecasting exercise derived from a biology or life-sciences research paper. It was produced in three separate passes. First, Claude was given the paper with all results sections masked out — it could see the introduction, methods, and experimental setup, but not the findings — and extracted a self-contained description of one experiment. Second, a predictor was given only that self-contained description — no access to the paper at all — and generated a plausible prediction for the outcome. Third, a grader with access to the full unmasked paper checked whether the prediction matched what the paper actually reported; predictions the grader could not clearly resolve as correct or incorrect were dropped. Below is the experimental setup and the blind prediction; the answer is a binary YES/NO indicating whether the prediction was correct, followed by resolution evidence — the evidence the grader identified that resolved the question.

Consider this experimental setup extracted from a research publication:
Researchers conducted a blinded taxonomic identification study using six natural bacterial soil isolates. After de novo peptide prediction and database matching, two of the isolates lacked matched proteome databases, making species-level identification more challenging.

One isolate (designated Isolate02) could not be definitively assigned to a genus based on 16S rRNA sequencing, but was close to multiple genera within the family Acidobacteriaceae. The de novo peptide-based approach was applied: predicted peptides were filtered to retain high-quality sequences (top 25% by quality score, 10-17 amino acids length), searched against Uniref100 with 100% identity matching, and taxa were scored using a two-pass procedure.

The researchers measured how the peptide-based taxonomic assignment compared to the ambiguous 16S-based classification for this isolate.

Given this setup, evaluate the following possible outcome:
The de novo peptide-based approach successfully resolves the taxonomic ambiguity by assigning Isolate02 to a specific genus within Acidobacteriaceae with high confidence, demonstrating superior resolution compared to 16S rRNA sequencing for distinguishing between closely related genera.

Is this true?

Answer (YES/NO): NO